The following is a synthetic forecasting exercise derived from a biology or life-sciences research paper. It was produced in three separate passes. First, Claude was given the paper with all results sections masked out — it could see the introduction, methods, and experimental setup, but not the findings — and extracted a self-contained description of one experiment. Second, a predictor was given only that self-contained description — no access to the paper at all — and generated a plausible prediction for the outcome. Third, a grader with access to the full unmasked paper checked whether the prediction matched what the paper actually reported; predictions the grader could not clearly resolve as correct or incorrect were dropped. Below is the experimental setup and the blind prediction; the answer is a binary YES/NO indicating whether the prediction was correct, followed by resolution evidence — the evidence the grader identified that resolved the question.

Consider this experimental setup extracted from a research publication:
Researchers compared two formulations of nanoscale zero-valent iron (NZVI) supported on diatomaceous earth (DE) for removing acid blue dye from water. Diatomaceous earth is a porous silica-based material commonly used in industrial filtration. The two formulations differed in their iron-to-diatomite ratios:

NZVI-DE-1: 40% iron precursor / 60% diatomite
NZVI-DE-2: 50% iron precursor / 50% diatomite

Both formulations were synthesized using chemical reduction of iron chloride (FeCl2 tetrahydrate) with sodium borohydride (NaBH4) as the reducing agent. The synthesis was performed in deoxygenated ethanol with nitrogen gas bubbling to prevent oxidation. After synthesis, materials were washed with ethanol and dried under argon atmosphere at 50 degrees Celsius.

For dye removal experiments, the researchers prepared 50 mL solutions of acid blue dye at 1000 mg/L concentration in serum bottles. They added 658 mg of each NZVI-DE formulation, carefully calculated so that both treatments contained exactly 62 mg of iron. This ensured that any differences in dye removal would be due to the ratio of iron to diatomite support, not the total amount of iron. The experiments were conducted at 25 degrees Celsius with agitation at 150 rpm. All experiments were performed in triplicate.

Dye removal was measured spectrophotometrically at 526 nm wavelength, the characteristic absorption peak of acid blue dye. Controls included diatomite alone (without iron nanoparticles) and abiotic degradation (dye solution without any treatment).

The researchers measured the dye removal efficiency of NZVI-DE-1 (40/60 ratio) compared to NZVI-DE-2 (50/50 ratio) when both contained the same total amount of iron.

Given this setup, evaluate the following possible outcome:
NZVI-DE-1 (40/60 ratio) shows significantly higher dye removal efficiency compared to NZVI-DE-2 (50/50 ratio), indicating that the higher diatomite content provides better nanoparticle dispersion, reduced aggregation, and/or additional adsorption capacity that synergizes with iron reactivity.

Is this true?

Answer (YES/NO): NO